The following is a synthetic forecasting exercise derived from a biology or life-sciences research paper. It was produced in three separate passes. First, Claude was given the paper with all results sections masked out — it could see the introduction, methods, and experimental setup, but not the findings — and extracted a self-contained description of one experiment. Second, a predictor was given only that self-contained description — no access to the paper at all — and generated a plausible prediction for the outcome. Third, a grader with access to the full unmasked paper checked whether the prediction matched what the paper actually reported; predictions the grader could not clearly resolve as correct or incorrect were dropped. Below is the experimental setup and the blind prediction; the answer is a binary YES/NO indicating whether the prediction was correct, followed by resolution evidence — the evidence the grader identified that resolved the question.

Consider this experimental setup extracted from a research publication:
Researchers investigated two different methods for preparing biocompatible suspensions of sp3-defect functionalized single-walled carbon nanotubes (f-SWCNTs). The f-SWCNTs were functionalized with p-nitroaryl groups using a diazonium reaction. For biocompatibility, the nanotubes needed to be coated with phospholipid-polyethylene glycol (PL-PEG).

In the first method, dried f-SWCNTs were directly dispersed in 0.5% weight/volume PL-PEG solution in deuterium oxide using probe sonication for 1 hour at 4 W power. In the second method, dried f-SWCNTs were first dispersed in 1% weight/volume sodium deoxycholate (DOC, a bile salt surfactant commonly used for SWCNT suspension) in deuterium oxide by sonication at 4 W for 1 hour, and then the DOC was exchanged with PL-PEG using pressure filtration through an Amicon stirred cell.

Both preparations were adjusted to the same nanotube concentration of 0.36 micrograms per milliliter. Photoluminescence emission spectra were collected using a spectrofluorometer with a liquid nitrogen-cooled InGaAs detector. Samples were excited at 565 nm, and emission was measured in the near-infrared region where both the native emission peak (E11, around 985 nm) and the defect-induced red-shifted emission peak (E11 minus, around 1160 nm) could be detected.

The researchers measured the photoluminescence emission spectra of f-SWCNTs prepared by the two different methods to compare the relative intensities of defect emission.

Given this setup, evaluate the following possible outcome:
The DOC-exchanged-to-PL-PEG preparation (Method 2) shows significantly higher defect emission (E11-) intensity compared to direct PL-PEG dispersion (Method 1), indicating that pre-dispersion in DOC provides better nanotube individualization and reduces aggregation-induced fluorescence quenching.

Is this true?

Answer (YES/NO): YES